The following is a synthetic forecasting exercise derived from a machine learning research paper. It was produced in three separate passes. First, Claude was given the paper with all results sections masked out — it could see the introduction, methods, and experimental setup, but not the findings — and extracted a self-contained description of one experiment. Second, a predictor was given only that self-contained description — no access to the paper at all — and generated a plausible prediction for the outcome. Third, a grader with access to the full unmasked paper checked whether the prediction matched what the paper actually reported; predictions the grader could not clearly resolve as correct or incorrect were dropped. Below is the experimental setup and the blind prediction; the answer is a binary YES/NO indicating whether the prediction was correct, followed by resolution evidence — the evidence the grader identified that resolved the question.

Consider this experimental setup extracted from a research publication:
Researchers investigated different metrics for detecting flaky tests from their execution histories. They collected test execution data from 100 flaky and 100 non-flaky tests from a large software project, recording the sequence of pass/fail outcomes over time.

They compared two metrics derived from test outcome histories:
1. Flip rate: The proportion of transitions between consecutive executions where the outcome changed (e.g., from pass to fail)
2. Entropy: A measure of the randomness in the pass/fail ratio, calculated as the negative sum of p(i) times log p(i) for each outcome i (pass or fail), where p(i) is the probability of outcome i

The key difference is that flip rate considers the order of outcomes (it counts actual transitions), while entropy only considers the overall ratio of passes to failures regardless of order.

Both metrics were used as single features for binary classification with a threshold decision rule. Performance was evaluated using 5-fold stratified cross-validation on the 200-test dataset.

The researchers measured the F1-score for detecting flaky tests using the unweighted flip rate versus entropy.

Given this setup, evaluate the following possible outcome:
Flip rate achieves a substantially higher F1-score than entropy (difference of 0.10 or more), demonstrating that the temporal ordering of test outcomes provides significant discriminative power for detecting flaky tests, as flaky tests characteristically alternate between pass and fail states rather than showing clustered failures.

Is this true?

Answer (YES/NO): NO